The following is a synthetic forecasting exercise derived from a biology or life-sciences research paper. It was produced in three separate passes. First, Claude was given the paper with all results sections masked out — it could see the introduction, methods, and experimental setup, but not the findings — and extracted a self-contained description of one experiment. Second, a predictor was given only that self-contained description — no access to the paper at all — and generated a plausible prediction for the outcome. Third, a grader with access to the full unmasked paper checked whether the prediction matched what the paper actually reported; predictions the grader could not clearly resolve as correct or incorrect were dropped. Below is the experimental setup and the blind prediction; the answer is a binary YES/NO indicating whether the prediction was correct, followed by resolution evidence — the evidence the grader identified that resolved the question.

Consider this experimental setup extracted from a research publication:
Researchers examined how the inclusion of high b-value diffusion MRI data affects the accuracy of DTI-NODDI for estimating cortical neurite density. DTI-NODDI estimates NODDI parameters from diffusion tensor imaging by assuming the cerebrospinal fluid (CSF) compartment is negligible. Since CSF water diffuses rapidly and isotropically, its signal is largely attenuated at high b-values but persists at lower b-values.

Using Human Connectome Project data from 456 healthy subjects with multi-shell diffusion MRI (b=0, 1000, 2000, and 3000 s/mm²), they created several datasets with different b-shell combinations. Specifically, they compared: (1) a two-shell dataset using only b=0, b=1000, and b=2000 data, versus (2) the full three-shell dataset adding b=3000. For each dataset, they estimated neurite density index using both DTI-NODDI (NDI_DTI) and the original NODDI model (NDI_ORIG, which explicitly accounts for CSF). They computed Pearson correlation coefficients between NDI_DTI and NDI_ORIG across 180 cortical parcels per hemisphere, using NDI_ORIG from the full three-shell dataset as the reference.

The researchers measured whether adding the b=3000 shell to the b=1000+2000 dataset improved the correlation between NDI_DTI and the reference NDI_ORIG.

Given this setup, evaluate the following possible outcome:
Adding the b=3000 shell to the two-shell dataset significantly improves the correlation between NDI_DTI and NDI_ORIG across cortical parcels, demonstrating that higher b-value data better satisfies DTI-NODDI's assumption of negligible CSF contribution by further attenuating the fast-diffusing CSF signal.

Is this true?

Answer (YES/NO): YES